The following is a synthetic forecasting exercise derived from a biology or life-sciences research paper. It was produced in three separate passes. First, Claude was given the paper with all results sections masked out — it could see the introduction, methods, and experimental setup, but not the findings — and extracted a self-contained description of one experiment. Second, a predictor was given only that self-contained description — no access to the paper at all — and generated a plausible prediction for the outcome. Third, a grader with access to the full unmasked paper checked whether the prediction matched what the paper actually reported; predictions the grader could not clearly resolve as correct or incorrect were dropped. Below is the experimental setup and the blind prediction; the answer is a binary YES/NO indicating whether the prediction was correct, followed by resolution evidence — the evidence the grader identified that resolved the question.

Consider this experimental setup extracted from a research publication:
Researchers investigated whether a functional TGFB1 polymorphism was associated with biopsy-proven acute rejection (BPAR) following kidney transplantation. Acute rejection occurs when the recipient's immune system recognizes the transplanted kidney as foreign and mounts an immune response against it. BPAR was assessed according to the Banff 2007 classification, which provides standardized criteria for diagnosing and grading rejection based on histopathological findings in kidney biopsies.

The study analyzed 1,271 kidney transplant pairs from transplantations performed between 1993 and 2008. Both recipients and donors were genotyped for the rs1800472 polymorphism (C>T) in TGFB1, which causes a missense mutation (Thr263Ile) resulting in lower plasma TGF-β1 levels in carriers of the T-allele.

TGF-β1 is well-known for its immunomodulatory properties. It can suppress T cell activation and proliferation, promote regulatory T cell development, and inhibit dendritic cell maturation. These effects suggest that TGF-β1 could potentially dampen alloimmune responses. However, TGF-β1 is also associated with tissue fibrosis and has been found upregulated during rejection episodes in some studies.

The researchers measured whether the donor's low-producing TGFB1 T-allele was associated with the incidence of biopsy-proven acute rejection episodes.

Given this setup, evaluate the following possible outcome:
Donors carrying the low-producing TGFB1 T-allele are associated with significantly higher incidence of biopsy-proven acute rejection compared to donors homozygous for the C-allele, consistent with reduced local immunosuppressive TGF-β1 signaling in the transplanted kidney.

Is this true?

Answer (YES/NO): NO